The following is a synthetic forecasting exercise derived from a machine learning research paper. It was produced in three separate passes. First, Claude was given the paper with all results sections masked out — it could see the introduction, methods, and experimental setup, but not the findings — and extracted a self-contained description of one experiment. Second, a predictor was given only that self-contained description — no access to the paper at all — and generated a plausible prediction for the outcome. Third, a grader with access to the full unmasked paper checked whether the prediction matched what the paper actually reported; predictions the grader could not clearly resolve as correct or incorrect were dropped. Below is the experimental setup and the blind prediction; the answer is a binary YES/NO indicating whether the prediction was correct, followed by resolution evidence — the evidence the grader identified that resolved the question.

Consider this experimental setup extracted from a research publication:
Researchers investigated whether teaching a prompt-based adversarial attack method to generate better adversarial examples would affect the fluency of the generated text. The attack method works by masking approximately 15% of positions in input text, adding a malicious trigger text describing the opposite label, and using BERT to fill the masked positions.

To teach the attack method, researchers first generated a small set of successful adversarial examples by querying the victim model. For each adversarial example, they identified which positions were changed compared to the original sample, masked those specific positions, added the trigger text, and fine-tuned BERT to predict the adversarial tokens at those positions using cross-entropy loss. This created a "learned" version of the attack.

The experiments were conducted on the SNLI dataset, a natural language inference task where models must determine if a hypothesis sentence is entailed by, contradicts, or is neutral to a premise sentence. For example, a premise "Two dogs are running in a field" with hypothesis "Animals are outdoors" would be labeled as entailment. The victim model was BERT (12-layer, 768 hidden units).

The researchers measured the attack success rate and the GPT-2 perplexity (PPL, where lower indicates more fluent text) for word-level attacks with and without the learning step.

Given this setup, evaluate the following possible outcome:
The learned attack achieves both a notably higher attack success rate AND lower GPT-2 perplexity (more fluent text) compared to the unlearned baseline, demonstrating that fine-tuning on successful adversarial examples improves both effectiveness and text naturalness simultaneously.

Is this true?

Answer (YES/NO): NO